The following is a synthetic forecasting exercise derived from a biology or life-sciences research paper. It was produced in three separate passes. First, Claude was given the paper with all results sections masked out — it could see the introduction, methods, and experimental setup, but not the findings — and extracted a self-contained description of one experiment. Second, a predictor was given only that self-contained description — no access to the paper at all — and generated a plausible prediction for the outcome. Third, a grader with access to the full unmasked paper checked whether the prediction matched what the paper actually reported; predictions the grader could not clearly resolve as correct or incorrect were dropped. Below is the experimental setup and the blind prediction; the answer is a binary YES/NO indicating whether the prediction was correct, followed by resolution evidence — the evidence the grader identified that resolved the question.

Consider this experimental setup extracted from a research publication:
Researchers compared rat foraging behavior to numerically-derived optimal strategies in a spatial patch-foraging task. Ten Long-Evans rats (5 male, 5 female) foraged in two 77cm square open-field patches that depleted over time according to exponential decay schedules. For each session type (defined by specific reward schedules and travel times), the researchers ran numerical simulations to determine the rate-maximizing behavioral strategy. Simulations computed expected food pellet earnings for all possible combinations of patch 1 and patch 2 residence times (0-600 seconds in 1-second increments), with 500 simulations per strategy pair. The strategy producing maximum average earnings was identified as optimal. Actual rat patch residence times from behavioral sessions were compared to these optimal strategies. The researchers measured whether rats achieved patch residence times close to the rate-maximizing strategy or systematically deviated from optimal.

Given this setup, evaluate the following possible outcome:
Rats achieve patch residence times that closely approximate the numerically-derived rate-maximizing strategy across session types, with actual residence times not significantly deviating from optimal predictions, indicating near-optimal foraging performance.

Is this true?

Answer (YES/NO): NO